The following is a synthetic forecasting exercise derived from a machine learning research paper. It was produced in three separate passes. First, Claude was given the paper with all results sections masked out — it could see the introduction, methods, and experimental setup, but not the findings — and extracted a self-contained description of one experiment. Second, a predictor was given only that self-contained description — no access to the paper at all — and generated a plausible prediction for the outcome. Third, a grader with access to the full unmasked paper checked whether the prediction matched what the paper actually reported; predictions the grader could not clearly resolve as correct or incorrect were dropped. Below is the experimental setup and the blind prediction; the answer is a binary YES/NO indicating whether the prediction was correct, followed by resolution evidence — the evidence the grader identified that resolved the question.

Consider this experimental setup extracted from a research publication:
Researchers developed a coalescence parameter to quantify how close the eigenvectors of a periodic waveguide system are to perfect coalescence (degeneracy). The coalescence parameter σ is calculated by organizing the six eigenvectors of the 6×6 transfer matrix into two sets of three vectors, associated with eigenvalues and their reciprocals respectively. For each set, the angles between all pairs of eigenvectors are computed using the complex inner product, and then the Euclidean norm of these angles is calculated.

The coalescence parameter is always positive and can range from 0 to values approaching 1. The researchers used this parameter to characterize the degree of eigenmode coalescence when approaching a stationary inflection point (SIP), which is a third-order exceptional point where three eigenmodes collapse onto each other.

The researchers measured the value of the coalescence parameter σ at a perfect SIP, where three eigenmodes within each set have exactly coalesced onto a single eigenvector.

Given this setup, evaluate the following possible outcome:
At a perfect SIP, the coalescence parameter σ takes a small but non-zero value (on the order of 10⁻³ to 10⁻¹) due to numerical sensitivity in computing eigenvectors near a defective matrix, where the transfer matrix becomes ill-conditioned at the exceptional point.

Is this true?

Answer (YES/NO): NO